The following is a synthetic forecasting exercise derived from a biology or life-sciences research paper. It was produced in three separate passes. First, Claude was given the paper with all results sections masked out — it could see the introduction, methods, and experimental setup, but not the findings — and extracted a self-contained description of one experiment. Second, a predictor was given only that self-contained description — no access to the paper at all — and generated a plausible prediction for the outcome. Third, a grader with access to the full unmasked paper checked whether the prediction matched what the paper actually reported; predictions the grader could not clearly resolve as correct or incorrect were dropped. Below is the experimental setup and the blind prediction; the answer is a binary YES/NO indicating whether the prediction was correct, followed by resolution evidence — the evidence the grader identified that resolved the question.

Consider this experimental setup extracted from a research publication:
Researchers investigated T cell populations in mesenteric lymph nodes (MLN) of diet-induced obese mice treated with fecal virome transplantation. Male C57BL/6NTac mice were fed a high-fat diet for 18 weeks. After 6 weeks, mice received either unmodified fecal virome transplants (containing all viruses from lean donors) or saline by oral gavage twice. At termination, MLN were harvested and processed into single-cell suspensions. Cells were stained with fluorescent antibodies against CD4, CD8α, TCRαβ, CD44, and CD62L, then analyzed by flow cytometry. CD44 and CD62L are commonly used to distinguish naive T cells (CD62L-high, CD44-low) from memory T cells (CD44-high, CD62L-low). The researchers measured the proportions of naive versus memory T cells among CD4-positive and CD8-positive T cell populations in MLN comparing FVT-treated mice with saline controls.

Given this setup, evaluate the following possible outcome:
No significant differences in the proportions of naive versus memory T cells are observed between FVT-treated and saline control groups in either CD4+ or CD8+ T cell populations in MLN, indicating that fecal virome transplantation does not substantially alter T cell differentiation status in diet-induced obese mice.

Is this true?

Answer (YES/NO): YES